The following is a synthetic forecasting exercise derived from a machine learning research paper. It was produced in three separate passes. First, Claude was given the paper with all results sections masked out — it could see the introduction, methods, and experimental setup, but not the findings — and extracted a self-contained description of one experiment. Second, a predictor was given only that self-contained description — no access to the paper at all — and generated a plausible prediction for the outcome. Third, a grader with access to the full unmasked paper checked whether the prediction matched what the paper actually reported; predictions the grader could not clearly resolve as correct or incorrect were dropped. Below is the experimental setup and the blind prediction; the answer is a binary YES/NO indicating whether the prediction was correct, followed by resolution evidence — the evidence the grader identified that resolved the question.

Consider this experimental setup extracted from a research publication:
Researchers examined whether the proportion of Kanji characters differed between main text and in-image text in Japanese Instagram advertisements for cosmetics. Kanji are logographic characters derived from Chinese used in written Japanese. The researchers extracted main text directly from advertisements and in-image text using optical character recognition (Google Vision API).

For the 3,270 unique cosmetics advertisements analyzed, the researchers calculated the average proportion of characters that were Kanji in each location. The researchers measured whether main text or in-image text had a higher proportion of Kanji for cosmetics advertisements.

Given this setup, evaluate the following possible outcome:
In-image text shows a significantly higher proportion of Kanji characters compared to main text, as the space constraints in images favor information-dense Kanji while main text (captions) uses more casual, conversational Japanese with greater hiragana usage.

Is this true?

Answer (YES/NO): NO